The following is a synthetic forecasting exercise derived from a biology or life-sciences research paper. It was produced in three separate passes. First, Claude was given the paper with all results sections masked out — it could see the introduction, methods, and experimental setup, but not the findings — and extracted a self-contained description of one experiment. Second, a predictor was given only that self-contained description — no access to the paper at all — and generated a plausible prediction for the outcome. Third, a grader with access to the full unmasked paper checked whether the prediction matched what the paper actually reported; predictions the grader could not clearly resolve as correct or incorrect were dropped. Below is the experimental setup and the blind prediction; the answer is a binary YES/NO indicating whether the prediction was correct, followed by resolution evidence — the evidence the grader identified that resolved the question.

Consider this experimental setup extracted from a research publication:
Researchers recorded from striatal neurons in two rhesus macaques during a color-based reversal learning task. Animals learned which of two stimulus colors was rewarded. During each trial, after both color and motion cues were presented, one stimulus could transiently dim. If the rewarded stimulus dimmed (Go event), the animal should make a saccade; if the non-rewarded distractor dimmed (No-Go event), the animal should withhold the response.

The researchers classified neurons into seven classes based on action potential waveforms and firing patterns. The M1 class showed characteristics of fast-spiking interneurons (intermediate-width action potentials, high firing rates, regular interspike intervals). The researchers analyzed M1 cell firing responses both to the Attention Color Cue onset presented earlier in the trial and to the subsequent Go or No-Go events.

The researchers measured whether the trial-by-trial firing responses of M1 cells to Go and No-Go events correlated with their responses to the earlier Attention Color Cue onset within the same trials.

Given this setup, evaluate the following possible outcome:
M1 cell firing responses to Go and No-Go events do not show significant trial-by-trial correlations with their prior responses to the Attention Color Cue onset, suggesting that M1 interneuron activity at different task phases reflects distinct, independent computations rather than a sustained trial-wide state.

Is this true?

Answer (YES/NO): NO